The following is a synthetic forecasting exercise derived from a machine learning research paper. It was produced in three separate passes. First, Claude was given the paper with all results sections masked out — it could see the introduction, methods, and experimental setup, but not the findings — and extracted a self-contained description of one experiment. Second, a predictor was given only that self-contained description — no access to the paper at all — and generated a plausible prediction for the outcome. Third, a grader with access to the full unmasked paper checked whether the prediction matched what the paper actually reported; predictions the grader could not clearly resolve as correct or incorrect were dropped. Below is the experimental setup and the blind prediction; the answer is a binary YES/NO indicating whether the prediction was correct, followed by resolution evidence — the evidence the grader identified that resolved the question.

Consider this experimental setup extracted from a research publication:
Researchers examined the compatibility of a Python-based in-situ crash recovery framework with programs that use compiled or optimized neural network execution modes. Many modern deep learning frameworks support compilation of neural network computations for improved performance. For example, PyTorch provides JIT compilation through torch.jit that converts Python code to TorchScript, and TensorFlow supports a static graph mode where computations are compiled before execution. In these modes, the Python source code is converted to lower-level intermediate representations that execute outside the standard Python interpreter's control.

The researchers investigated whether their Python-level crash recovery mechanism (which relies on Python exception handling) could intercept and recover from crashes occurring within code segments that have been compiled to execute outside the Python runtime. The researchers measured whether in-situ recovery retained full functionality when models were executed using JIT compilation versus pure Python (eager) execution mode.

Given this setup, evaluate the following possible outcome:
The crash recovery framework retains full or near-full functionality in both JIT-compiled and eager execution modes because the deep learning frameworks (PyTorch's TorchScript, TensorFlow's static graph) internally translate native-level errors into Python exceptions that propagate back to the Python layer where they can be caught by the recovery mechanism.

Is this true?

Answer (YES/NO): NO